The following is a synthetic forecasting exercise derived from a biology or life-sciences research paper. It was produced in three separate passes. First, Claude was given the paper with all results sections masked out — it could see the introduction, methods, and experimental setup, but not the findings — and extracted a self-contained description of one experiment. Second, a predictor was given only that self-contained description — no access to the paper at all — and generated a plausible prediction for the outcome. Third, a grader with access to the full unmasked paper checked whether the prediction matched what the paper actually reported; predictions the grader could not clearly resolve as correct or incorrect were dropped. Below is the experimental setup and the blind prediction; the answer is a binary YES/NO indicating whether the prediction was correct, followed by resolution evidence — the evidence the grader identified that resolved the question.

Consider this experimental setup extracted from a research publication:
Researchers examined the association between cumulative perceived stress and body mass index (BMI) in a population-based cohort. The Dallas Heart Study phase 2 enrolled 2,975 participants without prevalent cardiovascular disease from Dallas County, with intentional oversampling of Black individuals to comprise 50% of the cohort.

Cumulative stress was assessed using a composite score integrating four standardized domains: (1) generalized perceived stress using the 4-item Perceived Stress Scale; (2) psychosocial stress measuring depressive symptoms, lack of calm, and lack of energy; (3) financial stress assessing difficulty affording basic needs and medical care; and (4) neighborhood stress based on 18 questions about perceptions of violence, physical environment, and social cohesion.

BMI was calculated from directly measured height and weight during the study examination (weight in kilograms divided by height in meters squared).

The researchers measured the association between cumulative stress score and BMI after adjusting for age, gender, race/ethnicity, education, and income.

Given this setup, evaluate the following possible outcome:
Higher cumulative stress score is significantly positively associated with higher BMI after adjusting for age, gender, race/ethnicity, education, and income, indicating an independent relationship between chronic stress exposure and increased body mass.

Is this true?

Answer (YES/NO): YES